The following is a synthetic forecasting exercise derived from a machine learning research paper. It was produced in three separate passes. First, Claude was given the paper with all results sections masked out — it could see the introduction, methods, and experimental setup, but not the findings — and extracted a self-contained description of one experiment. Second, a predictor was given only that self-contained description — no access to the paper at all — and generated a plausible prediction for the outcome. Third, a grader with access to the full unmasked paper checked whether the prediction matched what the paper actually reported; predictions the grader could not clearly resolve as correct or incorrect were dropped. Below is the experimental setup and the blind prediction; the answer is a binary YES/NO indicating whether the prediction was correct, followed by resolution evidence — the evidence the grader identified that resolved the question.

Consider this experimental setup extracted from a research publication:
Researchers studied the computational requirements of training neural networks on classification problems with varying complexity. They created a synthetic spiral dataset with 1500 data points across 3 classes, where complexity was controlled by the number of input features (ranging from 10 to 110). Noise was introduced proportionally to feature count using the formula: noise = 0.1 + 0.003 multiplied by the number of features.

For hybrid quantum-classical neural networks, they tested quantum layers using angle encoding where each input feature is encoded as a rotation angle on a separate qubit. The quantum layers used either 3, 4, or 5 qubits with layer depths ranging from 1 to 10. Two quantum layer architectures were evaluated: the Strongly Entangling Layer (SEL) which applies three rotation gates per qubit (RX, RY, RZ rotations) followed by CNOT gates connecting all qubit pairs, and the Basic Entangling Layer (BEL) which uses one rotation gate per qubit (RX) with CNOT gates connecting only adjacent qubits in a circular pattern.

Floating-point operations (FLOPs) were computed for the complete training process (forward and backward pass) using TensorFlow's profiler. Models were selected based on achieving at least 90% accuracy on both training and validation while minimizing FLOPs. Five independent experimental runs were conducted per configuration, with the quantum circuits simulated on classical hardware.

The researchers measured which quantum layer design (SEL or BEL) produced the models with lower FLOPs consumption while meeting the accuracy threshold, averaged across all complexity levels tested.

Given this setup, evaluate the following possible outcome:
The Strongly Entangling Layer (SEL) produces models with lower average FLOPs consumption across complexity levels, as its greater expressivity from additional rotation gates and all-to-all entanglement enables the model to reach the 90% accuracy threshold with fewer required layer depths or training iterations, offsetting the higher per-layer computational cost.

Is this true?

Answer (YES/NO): NO